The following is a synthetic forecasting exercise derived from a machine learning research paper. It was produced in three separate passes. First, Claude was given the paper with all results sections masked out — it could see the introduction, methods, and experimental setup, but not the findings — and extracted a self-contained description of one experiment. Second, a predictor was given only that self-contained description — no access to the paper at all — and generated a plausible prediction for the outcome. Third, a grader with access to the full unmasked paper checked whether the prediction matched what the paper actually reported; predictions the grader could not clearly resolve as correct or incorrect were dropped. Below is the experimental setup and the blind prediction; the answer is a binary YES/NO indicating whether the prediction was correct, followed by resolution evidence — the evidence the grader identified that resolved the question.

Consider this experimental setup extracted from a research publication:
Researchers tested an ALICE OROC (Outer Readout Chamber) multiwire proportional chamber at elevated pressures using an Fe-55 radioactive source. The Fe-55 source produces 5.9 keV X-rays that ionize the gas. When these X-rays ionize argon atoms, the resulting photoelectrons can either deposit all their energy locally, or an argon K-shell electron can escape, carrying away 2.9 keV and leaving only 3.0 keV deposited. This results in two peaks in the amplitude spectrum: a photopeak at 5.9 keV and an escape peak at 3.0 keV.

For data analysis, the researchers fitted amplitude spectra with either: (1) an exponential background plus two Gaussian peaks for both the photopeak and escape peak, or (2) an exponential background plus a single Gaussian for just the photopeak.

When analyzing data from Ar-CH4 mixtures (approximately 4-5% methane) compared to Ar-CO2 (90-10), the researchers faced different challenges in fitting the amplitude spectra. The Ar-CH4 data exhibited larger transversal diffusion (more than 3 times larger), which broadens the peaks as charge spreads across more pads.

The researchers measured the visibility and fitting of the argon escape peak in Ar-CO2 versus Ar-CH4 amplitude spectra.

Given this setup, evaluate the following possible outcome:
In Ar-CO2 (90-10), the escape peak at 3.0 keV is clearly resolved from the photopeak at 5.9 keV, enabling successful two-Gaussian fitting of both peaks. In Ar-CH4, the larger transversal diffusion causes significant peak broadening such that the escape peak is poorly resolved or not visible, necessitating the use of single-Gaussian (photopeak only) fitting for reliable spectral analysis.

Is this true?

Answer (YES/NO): YES